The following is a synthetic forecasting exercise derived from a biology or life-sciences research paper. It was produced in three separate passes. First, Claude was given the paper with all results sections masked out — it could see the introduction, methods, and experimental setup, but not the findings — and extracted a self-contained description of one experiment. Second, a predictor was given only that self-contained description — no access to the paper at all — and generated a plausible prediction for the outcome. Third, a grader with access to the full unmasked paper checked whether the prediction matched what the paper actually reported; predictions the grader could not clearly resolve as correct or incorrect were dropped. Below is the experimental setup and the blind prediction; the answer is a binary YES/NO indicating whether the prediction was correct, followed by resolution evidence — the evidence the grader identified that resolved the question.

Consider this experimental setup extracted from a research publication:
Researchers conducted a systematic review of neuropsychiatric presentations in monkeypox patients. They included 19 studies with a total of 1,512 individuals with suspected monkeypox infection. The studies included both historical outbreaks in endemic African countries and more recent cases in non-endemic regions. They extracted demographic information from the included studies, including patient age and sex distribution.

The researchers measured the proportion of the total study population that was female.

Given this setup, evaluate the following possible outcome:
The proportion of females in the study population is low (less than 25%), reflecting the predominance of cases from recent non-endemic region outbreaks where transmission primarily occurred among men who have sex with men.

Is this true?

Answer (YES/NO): NO